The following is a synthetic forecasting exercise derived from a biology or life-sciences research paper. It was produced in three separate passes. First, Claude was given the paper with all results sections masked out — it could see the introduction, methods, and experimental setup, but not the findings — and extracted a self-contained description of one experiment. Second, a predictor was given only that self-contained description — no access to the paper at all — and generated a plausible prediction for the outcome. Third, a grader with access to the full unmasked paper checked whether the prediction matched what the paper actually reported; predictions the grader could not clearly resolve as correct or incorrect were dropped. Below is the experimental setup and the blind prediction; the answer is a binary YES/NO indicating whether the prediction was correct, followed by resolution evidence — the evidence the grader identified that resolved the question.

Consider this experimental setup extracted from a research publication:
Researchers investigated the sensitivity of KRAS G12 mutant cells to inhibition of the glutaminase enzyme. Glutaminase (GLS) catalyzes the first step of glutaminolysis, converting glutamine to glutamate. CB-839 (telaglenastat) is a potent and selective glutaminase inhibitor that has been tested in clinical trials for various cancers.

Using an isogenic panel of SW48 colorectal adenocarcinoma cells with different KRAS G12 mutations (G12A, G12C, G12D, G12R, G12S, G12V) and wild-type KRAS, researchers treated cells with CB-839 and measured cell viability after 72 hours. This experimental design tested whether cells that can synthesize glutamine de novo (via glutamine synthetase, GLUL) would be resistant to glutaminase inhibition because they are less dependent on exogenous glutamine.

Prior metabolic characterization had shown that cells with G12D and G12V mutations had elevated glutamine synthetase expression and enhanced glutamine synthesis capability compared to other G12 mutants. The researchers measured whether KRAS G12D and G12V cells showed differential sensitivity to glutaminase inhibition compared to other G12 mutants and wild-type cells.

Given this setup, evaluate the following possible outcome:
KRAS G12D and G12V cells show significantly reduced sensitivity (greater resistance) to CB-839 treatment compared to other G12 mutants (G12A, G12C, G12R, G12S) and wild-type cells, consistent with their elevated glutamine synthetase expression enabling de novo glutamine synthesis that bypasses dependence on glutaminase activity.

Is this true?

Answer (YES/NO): NO